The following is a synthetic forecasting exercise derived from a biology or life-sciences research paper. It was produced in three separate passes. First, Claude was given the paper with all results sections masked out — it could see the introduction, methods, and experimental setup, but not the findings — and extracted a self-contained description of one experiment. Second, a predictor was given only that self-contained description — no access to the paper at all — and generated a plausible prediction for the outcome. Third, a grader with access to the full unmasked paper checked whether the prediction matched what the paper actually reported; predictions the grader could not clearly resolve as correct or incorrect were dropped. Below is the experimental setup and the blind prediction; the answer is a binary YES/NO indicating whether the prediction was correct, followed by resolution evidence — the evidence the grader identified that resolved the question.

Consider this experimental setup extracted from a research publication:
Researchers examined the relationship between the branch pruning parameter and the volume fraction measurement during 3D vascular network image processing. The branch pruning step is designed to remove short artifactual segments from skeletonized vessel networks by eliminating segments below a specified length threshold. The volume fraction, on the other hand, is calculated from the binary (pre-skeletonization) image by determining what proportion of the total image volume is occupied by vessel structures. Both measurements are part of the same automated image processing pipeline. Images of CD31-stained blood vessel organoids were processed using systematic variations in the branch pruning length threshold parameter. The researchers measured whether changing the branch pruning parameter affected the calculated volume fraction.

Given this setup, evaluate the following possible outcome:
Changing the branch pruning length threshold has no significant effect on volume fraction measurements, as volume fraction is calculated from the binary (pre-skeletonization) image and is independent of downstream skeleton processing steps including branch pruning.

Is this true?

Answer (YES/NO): YES